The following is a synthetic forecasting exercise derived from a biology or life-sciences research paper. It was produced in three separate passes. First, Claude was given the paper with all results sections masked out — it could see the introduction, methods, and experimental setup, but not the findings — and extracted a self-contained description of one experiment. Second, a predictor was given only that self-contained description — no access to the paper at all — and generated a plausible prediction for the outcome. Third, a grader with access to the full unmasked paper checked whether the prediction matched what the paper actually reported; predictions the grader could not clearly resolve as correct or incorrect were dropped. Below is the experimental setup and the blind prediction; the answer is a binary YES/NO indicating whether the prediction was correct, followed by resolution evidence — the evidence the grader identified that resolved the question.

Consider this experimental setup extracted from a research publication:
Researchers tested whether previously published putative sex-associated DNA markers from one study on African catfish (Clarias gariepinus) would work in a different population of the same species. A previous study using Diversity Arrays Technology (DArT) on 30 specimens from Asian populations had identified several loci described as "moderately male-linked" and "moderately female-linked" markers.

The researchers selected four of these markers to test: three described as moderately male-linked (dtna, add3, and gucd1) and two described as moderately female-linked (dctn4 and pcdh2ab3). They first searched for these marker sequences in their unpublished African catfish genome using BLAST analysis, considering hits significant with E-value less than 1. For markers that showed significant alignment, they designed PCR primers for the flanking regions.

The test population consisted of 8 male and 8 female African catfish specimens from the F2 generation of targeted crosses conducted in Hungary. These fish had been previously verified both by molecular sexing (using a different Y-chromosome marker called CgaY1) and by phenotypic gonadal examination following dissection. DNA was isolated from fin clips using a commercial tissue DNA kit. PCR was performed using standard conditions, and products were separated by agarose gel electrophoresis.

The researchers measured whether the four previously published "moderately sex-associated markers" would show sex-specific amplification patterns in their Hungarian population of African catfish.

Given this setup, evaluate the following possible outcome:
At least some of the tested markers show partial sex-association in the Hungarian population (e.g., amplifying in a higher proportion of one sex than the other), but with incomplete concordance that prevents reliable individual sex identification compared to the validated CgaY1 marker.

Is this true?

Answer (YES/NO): NO